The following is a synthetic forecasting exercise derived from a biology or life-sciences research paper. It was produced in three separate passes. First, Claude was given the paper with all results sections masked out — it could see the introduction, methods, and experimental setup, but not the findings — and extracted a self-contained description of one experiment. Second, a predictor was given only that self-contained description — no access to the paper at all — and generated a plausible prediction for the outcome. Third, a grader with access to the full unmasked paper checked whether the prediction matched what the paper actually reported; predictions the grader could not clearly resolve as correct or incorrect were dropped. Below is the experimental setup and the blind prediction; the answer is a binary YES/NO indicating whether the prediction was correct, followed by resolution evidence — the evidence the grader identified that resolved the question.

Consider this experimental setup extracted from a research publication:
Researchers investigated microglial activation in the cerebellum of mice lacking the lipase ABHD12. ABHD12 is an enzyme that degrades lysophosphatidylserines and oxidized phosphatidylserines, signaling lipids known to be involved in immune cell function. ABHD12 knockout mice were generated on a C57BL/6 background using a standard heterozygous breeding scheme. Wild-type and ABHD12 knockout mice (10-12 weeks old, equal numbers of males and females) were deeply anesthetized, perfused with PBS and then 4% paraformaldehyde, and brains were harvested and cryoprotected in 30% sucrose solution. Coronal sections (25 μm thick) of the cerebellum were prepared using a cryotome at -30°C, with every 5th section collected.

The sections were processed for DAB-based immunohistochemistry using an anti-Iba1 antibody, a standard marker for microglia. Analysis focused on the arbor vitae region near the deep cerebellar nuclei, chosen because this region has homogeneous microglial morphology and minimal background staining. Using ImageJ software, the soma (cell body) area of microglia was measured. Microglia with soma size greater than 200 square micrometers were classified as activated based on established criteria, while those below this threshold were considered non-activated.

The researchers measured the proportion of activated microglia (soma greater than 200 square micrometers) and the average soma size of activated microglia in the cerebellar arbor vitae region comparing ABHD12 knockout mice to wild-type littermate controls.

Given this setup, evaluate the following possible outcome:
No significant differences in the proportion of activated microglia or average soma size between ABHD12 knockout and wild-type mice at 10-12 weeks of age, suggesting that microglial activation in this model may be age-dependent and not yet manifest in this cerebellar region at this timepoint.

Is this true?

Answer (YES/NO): NO